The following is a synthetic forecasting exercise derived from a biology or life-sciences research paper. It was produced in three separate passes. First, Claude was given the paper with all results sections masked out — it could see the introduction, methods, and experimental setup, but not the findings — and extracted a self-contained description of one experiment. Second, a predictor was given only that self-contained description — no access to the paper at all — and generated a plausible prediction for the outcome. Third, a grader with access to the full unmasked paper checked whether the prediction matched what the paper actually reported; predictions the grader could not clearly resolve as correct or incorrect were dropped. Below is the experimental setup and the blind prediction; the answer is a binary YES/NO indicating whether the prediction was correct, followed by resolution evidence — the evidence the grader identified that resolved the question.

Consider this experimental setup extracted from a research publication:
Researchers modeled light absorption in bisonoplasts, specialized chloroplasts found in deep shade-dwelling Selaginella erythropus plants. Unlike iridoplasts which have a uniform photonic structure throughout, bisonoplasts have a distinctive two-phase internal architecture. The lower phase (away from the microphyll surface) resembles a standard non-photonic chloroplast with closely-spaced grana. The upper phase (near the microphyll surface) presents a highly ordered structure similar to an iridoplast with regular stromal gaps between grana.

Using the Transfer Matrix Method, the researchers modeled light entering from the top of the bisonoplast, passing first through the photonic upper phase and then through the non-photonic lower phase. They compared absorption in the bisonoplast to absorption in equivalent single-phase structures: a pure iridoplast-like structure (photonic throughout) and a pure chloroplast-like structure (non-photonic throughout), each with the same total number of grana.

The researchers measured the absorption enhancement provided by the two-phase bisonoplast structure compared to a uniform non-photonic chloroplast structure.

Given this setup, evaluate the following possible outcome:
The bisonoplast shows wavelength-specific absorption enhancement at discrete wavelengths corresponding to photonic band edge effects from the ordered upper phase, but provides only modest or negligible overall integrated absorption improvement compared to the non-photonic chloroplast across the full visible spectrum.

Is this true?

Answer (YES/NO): YES